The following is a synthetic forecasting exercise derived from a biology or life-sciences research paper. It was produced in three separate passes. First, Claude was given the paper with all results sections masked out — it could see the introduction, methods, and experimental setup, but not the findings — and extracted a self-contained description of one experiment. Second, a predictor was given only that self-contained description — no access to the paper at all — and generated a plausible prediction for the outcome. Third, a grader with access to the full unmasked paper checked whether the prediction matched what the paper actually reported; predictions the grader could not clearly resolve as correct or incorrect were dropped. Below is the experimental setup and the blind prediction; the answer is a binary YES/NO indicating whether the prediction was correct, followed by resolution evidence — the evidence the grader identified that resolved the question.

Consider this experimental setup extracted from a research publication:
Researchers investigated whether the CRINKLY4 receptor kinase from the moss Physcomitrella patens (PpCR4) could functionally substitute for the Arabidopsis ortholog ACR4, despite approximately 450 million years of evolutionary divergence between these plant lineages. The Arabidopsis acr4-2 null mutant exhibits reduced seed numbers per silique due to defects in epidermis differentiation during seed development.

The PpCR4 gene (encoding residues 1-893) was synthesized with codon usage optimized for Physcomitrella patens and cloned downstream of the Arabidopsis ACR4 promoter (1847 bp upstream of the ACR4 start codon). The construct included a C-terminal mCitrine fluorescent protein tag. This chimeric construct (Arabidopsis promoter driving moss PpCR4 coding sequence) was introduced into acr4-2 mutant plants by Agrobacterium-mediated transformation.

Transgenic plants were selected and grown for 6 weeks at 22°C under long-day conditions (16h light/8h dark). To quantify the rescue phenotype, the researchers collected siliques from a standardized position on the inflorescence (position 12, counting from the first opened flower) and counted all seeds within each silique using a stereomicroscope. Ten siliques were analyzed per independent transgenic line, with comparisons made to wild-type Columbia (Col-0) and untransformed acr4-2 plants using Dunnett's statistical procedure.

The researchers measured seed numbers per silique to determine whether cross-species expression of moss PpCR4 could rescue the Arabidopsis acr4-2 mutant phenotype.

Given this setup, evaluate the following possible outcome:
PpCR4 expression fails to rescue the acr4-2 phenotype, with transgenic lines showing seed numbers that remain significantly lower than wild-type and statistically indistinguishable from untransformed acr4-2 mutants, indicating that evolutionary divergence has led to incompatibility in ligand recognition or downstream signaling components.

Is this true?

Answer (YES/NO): NO